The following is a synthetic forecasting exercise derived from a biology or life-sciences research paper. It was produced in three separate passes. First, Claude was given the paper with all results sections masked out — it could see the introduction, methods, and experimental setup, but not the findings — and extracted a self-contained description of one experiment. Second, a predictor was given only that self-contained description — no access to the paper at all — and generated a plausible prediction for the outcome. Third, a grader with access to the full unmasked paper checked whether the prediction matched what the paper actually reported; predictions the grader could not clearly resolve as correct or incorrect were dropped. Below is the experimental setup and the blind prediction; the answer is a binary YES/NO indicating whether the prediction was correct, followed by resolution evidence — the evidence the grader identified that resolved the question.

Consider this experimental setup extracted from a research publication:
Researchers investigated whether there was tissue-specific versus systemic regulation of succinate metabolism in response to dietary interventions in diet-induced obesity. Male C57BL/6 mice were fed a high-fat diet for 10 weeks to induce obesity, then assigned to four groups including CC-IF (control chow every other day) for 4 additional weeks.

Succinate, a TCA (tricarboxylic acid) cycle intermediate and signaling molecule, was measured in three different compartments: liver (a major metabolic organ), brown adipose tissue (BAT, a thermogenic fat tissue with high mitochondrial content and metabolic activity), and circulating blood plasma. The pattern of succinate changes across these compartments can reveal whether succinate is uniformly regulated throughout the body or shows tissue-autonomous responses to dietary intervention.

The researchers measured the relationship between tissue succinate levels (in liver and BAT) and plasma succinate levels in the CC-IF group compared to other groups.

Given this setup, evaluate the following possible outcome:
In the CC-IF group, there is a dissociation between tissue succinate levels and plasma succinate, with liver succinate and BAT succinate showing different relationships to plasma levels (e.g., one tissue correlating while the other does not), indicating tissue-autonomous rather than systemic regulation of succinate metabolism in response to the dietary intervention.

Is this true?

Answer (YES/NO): NO